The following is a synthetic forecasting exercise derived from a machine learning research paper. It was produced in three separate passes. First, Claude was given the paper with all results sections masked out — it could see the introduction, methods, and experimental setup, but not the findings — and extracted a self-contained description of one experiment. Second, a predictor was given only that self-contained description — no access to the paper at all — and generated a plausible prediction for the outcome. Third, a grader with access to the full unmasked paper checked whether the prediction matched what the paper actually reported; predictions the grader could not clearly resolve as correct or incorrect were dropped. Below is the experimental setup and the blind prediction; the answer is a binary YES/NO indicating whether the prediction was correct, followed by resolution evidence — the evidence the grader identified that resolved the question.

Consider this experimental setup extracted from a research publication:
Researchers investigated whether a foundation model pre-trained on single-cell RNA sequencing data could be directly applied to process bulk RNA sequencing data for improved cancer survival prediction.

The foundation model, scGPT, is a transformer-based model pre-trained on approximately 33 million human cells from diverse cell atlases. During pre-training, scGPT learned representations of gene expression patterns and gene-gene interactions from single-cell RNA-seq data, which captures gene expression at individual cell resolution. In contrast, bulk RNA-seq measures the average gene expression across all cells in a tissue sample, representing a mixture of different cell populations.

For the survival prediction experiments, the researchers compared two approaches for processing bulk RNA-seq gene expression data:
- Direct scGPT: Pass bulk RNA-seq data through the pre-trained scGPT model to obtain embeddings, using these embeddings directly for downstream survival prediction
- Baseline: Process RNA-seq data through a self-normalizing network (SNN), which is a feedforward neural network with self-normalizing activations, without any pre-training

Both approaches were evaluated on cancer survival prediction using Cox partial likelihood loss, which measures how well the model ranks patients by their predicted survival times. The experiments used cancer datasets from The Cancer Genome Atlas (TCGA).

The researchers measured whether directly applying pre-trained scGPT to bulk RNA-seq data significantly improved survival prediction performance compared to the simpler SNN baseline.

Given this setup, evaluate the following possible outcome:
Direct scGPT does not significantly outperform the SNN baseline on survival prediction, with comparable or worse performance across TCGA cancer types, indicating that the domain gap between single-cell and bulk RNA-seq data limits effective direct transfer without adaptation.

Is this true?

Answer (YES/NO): YES